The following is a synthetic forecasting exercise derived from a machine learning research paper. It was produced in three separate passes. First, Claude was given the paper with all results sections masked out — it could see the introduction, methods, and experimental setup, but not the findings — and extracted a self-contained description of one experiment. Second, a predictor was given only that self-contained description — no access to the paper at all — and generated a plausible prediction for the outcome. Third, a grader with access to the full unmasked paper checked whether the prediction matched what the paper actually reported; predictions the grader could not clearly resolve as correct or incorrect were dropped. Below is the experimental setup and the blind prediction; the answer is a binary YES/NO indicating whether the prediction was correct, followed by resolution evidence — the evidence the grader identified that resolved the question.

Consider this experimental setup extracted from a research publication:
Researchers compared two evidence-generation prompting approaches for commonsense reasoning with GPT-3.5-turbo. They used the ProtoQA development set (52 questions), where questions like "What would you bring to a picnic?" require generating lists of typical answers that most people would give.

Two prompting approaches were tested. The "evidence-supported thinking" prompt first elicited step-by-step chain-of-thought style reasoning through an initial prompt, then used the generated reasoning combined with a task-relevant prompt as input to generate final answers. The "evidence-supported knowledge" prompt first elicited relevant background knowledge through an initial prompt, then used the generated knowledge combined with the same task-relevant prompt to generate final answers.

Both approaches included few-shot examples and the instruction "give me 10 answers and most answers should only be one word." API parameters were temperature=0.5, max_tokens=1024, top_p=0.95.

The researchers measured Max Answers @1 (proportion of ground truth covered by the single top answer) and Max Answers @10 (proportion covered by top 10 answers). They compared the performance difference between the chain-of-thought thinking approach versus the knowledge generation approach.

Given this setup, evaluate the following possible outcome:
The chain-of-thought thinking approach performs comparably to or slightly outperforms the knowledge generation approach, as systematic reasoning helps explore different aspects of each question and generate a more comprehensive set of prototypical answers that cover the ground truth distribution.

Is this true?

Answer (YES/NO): YES